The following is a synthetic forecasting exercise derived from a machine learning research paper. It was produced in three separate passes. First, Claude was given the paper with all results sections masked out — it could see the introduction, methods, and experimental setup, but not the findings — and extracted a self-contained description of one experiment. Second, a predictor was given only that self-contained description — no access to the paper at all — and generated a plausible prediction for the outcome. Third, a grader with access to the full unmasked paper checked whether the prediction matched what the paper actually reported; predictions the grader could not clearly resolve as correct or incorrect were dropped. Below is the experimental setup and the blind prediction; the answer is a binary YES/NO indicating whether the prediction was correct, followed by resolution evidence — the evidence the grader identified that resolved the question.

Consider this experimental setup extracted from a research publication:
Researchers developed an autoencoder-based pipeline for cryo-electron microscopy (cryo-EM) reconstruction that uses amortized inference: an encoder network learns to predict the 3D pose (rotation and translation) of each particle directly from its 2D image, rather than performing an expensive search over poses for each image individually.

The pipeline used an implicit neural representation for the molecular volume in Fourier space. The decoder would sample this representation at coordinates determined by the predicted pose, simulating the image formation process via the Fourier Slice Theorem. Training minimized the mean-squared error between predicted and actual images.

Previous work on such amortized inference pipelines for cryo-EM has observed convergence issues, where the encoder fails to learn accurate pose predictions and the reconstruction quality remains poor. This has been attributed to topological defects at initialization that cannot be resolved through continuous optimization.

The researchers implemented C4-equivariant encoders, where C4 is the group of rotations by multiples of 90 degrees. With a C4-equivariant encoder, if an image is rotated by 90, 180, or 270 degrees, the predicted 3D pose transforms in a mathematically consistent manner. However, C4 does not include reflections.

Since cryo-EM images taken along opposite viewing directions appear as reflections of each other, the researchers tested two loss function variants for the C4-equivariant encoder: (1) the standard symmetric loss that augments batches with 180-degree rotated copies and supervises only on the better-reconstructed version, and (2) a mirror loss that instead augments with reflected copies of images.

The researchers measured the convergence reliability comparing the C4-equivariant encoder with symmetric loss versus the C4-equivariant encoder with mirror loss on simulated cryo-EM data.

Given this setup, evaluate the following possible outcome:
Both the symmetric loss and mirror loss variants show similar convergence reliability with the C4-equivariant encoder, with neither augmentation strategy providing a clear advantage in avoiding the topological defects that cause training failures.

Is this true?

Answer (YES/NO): NO